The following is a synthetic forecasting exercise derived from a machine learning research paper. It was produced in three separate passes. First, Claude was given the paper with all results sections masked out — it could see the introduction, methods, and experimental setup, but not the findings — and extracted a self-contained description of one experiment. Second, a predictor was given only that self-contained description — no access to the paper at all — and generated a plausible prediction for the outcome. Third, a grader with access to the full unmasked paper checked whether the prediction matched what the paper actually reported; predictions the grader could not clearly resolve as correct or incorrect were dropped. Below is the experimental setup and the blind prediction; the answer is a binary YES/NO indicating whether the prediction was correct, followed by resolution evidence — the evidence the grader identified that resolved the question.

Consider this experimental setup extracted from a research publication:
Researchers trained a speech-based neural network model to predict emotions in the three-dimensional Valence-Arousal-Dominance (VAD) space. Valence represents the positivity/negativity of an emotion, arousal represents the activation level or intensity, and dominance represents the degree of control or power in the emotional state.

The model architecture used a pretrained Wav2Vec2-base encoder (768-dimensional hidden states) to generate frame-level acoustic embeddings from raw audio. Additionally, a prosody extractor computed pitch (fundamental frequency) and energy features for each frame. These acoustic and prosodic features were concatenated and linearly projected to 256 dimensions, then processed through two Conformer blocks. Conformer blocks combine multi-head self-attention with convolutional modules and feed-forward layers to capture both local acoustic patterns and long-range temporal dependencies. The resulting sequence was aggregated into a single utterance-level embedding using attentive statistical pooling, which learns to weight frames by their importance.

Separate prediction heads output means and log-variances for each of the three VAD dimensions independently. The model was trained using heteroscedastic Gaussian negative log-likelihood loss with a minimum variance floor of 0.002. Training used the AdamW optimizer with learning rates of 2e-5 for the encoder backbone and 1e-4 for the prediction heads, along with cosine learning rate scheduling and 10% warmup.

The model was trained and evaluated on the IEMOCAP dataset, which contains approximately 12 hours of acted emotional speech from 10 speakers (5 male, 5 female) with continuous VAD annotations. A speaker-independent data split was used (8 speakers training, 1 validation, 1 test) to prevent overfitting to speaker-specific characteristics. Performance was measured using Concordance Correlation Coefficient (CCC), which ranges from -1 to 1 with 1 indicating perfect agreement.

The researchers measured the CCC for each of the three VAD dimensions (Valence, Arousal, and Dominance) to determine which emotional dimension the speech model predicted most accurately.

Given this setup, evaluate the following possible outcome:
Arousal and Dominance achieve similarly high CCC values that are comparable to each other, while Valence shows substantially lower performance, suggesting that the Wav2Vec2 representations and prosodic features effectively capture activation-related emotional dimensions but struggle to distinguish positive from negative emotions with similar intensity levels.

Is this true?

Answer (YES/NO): NO